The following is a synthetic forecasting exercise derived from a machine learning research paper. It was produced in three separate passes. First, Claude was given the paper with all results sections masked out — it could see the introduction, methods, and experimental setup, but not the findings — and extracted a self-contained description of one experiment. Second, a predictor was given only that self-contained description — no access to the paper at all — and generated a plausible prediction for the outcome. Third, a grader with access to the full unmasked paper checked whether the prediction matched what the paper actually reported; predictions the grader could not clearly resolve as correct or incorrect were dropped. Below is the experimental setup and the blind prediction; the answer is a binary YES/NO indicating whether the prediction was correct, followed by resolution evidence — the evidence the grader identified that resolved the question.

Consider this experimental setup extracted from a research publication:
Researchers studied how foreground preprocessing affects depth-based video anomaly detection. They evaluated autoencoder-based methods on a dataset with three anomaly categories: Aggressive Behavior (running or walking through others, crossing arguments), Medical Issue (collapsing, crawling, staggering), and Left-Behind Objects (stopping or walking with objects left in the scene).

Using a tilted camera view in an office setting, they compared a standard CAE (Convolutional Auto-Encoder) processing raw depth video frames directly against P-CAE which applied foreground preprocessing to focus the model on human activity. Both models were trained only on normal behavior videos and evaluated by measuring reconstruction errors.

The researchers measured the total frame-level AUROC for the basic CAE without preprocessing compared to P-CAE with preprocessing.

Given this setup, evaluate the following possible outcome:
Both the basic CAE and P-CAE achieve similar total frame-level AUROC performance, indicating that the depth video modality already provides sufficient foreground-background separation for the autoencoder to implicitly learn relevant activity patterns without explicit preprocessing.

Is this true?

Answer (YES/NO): NO